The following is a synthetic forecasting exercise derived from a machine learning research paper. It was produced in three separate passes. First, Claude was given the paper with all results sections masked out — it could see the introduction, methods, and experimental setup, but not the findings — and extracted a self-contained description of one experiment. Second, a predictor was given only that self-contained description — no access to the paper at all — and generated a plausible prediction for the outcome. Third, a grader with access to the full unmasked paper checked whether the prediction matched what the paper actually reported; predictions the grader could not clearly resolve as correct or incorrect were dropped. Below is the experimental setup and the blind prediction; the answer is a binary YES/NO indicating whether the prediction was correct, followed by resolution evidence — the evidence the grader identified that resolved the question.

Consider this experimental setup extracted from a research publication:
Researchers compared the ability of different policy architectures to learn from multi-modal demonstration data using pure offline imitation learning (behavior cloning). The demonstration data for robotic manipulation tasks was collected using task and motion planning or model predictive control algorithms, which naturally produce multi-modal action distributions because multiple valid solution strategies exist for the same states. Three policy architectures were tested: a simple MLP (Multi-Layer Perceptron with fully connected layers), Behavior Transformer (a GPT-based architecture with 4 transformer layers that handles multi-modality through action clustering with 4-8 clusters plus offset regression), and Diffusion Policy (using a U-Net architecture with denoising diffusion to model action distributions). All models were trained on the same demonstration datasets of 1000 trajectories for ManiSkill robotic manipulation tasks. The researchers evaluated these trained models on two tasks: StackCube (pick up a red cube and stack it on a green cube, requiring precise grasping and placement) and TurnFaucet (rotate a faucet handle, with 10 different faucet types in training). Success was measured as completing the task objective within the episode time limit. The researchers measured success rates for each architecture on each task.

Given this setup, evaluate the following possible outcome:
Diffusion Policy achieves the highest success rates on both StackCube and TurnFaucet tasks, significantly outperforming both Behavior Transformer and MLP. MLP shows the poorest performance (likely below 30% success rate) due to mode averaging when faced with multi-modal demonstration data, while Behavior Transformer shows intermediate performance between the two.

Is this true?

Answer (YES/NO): YES